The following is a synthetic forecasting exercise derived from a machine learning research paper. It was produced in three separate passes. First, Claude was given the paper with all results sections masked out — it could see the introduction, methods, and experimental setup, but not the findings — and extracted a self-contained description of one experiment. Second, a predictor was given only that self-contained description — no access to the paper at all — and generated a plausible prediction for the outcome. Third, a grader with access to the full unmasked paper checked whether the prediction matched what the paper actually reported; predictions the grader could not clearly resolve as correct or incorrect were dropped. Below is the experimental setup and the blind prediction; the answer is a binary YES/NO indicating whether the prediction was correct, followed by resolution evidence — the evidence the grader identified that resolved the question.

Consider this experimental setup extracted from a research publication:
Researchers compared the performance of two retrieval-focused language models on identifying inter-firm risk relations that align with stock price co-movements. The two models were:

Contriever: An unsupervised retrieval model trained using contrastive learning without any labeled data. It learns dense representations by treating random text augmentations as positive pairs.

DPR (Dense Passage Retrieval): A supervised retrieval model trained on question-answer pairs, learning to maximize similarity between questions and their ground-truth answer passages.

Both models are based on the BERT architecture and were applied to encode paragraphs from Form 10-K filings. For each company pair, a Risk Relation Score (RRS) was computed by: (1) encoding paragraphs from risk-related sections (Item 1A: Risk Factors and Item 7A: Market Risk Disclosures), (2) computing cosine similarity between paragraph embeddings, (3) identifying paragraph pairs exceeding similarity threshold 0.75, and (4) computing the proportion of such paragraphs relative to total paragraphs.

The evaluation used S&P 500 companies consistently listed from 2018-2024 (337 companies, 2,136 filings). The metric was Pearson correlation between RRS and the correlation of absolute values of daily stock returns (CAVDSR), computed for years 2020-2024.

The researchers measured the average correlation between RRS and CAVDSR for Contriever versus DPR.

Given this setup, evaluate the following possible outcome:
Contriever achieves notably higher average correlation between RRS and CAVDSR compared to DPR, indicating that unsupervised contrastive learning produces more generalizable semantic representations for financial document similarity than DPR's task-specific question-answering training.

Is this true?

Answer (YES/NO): NO